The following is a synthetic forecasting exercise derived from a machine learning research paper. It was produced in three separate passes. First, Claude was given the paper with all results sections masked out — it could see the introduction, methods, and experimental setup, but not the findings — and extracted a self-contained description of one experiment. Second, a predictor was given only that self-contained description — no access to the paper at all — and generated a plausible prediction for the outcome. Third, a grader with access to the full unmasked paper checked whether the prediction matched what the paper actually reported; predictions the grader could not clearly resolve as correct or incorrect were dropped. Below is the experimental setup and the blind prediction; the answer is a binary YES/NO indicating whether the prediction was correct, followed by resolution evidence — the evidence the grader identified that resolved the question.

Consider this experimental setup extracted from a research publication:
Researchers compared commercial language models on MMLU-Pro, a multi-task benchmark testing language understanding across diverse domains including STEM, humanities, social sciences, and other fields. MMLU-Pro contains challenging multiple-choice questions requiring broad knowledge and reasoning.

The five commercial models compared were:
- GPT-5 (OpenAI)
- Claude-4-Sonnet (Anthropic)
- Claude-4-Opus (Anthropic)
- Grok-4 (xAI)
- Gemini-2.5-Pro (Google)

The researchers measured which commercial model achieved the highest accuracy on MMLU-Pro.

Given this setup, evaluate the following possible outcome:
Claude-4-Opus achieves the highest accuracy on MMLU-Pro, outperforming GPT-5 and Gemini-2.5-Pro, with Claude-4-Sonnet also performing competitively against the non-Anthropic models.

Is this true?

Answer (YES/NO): NO